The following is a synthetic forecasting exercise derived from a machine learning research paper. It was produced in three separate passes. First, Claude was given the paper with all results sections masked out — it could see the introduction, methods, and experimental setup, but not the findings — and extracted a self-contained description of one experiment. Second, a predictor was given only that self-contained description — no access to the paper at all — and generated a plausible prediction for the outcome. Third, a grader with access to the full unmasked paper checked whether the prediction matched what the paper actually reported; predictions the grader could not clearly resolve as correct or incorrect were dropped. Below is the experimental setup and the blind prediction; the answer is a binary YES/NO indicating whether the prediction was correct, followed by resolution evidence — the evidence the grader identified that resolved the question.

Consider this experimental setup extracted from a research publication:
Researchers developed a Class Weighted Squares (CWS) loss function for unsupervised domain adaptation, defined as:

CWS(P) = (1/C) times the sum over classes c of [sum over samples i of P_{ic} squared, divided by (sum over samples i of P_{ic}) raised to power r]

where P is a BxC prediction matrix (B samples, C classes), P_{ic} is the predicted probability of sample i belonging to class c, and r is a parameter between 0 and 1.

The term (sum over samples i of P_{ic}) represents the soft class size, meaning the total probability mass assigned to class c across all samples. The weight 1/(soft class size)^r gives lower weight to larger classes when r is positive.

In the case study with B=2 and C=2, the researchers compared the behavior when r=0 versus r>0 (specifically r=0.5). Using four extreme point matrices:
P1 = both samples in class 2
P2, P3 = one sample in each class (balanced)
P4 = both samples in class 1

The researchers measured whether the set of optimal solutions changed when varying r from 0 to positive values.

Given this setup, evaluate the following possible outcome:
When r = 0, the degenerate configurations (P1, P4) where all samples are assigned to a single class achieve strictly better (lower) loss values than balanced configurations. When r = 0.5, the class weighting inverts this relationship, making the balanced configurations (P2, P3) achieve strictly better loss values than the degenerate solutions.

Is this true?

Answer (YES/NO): NO